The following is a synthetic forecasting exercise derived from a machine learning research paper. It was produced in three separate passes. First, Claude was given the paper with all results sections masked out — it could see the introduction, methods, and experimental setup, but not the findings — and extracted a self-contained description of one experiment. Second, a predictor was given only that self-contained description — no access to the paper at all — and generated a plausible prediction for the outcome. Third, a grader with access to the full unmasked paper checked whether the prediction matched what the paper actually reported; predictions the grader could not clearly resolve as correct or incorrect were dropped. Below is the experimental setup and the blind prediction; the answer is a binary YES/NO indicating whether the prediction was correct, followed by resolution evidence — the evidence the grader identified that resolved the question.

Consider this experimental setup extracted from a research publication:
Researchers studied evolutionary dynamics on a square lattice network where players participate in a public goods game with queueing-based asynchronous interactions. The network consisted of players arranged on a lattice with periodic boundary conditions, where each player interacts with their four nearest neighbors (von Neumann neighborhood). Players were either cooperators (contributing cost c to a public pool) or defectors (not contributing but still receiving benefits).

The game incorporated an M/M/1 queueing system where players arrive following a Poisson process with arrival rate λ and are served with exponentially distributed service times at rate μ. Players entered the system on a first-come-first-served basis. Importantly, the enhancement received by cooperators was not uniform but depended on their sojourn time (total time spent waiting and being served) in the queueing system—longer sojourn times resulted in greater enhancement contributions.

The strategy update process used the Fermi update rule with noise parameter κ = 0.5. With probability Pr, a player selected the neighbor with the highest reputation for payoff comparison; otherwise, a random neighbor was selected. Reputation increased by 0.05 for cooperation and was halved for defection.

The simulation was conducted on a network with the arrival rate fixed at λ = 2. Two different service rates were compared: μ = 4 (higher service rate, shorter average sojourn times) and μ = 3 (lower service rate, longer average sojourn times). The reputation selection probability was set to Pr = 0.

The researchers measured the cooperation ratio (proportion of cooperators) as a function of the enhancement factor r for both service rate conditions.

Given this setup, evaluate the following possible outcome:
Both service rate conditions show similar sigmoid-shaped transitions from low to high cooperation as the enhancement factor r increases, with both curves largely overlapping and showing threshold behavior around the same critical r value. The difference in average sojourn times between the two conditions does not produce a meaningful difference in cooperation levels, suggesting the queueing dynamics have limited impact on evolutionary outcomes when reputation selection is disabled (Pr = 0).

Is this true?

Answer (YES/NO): NO